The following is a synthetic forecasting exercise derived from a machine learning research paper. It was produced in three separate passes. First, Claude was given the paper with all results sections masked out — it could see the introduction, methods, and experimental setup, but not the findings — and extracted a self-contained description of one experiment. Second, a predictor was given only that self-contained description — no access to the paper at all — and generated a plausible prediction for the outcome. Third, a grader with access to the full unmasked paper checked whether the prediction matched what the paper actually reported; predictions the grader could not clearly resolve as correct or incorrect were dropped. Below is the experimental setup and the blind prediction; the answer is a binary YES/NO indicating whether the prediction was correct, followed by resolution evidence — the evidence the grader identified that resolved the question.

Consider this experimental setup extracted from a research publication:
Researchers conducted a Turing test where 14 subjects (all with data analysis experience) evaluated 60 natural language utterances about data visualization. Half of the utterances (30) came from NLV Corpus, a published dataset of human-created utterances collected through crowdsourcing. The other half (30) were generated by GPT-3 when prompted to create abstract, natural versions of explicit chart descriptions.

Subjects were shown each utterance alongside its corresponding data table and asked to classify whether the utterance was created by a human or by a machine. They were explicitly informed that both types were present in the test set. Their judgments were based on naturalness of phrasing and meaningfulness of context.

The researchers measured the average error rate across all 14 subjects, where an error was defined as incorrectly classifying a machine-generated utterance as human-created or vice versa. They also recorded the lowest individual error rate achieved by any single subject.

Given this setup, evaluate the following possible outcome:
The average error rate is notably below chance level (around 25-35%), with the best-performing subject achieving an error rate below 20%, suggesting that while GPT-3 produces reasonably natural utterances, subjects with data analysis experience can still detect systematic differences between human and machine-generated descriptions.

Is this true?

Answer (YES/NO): NO